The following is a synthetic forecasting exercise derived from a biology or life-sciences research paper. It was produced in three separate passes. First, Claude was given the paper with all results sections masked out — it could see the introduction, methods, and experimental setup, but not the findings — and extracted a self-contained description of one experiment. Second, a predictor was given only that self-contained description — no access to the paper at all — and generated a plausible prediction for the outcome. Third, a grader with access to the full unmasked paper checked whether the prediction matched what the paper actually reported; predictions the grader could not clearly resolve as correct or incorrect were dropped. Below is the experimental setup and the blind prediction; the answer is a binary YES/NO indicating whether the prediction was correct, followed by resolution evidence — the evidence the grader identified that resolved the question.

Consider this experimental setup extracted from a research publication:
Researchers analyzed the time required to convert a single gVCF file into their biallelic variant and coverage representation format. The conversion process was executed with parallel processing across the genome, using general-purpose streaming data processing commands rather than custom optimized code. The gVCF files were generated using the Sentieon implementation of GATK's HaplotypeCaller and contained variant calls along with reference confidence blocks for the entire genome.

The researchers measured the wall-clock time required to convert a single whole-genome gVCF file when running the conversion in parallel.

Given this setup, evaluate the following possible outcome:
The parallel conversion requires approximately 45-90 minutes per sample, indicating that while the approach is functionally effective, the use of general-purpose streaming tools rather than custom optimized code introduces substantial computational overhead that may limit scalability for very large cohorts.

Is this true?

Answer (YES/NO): NO